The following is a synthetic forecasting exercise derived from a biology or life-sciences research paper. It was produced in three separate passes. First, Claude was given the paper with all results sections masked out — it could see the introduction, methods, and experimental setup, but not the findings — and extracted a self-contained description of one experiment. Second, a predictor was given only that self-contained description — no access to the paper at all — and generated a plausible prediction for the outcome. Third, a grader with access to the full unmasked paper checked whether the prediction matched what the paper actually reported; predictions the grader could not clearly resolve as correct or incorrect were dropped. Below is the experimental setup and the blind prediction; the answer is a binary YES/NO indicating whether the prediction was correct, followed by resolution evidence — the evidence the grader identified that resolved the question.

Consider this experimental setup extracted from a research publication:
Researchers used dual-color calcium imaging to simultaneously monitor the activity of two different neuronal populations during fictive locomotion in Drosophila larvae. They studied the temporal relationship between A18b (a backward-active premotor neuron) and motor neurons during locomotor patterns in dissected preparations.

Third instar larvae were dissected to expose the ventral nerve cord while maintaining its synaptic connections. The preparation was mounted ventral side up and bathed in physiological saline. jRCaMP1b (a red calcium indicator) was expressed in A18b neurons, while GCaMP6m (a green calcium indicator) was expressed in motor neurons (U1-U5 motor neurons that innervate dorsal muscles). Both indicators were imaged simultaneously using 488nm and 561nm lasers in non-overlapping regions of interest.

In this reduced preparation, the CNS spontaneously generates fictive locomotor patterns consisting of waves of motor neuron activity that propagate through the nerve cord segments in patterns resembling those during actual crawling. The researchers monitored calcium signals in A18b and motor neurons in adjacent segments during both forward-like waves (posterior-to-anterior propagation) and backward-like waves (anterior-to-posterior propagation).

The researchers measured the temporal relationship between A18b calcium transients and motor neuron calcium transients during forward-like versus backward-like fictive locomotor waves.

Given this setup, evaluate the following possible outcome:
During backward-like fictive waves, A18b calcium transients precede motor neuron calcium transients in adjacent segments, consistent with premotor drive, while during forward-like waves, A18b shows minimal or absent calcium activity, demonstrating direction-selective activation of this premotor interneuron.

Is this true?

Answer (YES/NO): NO